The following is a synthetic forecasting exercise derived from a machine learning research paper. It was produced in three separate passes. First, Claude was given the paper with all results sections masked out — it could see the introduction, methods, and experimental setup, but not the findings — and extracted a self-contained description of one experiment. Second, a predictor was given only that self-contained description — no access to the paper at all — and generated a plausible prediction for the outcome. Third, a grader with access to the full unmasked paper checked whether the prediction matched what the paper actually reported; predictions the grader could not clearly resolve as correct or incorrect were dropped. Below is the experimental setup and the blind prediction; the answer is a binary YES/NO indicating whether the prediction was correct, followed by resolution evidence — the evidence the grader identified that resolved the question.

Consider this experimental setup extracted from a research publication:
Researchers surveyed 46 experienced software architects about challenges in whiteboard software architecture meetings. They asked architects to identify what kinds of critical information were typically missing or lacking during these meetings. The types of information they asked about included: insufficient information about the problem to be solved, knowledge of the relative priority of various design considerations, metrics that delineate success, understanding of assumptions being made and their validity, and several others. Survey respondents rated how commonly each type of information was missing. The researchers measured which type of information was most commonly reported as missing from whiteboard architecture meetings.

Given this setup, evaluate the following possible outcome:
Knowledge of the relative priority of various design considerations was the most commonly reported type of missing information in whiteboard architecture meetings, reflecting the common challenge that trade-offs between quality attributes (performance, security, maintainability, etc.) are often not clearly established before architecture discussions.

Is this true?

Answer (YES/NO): NO